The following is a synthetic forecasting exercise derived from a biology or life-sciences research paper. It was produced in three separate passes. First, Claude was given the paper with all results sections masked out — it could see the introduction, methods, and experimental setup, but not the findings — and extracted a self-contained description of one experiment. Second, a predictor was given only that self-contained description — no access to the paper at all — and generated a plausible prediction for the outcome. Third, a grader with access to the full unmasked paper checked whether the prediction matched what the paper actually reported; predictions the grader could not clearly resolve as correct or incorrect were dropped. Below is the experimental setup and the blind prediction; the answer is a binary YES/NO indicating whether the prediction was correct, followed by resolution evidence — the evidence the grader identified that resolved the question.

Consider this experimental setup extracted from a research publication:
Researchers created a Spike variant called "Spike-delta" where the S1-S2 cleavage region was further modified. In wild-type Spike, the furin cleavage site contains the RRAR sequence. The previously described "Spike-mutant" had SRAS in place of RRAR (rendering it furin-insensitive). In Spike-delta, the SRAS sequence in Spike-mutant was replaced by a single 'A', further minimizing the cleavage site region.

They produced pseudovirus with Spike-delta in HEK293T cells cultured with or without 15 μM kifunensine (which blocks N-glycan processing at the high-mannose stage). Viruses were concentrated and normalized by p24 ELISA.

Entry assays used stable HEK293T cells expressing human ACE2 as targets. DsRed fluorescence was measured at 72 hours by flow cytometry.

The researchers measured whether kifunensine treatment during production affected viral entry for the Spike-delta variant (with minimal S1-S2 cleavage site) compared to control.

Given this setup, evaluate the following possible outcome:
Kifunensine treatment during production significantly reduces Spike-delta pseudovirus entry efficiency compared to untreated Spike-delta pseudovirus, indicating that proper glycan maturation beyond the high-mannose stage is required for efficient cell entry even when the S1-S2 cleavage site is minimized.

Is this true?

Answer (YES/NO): YES